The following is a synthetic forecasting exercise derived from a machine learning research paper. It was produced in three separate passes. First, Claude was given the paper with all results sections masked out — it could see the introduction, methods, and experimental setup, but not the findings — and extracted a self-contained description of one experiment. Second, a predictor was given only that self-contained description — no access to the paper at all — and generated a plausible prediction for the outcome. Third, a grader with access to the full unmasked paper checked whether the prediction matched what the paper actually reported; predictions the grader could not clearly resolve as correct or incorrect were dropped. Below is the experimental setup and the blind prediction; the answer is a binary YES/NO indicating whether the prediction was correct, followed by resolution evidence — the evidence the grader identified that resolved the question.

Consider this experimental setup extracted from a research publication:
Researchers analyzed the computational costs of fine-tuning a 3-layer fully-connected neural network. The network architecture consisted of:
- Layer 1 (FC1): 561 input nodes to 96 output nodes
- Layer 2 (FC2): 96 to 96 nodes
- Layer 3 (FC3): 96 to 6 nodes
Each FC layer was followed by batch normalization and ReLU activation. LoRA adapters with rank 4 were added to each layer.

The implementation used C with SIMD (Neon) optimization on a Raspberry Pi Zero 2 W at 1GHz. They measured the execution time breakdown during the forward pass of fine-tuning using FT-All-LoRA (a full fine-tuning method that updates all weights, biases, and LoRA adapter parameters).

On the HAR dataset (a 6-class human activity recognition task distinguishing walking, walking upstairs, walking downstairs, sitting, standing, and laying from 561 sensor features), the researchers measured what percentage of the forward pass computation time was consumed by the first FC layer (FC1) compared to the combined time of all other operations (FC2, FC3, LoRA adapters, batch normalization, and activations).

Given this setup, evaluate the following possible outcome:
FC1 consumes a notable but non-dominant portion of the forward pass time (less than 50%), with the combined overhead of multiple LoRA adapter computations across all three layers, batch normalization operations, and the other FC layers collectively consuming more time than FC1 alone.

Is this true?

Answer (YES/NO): NO